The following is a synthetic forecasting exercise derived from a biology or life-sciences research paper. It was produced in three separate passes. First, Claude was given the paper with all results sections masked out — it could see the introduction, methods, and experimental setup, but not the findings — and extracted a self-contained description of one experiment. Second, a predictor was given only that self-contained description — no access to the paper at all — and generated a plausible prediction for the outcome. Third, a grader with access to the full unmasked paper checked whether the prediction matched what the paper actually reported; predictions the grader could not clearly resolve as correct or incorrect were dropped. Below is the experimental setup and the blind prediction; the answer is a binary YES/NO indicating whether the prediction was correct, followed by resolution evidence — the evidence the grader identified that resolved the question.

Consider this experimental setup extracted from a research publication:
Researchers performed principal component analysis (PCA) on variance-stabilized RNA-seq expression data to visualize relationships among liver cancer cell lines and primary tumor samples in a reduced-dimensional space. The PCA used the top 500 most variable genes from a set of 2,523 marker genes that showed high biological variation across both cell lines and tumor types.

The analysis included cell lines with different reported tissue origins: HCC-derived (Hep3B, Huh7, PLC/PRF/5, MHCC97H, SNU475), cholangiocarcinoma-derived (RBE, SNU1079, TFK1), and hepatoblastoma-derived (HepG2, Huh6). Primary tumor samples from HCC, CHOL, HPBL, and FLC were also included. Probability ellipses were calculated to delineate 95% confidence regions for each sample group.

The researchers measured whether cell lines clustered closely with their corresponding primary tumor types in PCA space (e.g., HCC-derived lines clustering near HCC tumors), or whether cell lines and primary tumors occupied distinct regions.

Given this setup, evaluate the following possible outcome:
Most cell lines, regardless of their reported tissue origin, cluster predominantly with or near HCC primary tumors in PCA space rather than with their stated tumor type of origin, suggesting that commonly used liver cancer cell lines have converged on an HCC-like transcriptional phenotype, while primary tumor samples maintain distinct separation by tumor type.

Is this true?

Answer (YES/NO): NO